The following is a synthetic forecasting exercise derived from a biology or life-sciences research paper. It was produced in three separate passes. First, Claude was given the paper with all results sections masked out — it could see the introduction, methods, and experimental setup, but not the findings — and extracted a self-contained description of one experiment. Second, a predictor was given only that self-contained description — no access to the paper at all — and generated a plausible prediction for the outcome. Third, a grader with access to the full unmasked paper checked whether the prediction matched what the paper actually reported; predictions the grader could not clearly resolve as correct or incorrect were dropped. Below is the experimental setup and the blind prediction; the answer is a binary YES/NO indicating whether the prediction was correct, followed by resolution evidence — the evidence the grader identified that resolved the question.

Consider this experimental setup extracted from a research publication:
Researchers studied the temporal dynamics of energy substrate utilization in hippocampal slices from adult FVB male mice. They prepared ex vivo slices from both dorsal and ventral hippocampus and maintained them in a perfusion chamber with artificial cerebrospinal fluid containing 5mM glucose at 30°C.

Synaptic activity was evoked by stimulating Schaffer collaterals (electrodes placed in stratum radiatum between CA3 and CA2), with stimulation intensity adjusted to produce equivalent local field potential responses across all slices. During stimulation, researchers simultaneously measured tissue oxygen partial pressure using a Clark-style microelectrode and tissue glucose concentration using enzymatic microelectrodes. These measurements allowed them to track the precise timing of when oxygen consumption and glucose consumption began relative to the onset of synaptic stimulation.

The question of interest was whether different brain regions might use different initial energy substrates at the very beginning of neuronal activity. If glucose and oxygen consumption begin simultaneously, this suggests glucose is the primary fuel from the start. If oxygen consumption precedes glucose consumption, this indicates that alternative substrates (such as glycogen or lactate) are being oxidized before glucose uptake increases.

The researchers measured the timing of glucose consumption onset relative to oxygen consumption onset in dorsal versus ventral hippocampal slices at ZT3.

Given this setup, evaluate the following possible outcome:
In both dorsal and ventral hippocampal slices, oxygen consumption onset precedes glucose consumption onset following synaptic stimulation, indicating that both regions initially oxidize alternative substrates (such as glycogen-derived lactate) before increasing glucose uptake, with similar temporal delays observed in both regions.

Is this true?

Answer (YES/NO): NO